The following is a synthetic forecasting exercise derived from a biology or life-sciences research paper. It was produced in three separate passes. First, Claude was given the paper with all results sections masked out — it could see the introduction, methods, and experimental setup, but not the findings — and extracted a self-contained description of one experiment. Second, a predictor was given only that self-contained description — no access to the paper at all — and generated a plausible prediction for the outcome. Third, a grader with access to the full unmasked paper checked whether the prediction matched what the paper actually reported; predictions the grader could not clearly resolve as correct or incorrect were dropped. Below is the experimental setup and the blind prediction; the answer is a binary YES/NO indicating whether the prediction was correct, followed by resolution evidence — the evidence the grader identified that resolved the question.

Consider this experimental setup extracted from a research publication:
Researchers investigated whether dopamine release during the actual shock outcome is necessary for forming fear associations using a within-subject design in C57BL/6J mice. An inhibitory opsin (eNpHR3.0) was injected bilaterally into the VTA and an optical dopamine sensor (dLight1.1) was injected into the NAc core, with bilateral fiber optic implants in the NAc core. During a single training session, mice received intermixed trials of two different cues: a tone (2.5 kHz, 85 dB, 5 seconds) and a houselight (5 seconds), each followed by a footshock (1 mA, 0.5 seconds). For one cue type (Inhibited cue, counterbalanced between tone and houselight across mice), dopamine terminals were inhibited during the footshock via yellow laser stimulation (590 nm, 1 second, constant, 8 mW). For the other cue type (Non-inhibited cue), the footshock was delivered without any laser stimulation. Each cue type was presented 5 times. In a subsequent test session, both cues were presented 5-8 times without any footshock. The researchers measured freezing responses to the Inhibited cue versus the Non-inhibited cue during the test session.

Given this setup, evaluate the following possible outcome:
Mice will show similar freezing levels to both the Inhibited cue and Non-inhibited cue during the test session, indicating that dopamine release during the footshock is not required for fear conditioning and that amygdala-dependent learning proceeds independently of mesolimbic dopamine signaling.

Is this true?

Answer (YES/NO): NO